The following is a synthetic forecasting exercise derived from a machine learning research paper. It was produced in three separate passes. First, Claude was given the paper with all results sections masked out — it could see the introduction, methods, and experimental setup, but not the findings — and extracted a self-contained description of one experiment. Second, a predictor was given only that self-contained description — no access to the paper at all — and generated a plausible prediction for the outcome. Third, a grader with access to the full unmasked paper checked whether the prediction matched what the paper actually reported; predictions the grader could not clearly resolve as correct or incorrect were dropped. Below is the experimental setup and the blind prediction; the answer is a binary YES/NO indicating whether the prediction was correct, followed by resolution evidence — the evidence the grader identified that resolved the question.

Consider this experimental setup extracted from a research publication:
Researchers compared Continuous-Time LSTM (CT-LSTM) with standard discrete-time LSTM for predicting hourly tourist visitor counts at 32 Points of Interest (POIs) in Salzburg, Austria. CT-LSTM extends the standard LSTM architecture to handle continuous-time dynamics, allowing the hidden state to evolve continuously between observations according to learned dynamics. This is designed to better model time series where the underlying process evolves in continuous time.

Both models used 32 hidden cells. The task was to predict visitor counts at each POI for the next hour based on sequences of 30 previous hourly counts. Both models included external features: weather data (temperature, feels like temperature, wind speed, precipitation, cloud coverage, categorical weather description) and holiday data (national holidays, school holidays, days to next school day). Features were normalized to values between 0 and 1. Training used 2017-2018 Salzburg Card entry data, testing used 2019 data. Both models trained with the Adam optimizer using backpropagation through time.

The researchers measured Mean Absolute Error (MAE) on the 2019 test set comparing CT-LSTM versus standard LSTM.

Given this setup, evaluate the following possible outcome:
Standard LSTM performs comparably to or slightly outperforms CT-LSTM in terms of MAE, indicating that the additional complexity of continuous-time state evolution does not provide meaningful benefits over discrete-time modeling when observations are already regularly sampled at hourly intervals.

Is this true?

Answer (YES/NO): YES